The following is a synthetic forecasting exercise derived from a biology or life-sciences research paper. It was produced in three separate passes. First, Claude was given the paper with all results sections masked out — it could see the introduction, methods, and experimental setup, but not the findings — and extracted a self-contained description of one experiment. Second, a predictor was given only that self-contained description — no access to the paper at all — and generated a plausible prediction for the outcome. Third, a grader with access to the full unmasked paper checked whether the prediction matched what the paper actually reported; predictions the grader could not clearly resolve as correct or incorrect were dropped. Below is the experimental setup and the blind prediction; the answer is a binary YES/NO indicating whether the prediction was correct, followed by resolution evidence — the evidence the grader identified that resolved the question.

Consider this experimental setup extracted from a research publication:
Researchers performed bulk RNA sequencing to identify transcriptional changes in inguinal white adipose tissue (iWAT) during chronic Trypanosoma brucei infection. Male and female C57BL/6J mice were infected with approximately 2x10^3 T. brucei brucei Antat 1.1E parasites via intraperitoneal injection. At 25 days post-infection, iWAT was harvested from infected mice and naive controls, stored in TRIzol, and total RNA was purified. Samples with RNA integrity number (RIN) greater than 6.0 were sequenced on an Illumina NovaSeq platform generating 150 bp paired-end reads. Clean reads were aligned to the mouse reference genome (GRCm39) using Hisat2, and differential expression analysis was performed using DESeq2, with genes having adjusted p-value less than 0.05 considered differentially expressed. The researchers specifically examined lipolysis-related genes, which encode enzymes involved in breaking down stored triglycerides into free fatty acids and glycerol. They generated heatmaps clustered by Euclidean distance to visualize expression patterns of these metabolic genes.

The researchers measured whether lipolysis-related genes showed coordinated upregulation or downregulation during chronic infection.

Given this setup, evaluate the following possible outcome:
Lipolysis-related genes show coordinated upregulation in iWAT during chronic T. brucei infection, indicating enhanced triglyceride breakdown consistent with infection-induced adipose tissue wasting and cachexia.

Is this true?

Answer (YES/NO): NO